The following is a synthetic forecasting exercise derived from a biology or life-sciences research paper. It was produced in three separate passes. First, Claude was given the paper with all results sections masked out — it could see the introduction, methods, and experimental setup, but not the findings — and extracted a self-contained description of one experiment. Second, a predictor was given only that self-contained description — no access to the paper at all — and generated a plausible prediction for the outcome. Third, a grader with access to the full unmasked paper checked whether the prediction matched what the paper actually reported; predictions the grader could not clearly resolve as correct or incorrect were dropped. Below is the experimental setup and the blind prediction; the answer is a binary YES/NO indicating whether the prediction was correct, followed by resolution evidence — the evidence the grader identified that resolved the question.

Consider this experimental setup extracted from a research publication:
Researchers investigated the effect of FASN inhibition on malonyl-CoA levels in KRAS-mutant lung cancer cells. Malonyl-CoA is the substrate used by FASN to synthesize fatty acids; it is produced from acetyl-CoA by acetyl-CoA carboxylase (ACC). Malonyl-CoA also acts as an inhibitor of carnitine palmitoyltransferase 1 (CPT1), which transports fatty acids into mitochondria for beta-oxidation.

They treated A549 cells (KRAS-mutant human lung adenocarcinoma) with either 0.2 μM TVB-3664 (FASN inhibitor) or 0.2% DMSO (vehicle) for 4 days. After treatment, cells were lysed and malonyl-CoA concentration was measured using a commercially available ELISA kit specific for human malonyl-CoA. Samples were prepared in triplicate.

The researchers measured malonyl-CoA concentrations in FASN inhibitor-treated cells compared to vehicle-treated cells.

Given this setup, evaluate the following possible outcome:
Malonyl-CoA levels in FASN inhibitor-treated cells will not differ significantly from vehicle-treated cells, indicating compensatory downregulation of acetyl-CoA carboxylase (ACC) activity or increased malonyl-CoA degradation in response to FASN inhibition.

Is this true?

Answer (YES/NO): NO